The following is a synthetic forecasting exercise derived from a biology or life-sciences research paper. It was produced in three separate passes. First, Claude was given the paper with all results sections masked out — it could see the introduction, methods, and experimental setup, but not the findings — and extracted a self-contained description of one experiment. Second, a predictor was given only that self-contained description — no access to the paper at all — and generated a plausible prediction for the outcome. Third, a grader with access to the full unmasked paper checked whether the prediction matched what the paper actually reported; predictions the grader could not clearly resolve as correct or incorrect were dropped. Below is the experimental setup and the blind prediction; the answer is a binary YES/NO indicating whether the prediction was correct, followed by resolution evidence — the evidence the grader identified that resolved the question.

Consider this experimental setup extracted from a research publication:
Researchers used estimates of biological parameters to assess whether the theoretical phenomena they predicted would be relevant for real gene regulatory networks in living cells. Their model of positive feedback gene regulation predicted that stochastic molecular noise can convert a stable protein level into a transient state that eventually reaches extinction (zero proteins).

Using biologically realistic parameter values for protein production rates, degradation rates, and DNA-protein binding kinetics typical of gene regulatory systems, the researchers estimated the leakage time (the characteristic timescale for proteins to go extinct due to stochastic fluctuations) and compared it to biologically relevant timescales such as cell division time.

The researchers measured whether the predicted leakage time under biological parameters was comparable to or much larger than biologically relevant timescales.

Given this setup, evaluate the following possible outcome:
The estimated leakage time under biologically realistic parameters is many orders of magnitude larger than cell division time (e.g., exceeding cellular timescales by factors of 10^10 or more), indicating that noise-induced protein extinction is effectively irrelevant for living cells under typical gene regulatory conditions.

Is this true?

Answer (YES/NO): NO